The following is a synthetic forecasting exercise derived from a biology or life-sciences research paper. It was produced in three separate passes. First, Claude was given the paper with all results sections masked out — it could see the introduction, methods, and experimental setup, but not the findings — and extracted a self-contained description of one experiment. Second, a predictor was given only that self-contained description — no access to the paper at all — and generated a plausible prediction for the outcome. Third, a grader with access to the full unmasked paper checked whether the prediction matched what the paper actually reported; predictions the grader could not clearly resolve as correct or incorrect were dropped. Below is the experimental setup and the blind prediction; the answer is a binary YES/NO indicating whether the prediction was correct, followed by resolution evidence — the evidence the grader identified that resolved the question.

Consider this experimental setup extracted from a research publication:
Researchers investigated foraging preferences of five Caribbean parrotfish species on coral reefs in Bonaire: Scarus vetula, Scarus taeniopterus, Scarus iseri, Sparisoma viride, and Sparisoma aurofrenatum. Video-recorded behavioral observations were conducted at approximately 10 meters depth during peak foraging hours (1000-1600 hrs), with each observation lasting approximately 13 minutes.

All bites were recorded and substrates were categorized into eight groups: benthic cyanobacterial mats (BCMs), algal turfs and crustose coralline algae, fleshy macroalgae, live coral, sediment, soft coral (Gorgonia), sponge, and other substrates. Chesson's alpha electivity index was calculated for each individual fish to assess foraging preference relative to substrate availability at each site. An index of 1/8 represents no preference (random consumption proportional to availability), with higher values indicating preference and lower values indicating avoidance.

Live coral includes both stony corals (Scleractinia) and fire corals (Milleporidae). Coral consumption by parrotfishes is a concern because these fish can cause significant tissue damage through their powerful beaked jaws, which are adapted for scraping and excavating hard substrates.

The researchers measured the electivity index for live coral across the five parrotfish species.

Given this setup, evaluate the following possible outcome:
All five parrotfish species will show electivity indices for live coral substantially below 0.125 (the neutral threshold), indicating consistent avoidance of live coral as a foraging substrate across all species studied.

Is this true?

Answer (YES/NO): YES